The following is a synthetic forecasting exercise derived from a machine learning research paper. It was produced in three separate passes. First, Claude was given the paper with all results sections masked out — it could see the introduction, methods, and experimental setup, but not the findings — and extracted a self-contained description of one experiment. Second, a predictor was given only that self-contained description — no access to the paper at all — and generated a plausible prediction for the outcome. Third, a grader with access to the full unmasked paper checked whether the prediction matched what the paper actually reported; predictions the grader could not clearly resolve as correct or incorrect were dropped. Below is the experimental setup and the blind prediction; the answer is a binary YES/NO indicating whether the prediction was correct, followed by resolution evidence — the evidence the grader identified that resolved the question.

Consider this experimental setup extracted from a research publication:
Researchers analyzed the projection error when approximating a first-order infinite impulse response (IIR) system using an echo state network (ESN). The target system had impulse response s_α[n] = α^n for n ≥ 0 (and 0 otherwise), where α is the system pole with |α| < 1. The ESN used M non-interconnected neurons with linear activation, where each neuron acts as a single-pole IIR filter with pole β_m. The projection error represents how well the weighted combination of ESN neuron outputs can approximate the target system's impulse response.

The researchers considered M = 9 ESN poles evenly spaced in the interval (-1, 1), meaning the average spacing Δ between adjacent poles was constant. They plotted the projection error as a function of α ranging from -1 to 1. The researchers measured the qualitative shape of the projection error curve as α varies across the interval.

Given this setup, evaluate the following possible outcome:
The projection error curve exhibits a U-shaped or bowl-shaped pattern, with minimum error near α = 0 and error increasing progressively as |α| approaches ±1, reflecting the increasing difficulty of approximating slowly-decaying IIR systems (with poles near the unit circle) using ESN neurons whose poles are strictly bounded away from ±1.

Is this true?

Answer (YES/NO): NO